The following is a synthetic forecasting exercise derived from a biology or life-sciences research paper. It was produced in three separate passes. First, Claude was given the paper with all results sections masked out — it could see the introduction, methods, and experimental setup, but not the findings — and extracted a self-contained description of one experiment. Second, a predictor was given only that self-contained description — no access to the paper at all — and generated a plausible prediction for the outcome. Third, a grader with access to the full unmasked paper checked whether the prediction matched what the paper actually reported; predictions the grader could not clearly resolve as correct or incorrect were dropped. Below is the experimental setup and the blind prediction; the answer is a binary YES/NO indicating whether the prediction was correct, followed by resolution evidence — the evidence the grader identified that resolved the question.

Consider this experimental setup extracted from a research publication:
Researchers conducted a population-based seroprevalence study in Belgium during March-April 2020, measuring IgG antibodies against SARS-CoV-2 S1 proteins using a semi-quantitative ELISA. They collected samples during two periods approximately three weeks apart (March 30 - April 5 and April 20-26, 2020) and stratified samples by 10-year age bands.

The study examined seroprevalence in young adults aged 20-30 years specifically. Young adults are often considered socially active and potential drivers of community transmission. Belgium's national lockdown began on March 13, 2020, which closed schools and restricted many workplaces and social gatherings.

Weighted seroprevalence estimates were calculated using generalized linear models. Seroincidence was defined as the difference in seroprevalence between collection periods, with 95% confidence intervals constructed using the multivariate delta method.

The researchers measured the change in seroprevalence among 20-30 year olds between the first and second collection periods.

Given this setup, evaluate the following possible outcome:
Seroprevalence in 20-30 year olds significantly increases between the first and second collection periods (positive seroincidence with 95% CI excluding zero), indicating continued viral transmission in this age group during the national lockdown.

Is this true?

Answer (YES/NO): YES